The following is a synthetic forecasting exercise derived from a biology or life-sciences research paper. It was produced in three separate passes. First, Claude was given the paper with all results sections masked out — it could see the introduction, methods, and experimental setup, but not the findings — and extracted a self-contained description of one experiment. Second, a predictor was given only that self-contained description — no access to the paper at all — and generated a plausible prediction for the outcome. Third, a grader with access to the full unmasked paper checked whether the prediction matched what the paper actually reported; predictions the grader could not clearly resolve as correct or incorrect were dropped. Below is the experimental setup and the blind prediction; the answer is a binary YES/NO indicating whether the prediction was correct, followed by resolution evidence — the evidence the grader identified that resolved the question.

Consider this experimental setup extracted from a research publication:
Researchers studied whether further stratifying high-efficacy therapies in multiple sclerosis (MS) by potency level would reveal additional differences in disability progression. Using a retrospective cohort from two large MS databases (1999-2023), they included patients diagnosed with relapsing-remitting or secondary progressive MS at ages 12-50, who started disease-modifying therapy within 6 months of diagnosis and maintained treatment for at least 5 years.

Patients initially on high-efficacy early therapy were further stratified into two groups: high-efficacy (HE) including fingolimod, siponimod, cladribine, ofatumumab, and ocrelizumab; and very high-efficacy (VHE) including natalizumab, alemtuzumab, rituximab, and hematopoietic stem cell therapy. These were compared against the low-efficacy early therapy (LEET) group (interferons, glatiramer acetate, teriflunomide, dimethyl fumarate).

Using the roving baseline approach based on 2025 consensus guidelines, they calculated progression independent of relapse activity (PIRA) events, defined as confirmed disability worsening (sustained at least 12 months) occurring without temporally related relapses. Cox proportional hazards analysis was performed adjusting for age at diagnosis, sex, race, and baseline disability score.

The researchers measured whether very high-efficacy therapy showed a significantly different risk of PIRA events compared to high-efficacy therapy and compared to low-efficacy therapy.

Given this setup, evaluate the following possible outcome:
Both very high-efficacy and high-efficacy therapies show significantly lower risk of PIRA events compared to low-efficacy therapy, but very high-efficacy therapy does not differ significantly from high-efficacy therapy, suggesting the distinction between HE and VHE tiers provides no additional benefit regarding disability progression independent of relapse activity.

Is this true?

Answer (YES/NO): NO